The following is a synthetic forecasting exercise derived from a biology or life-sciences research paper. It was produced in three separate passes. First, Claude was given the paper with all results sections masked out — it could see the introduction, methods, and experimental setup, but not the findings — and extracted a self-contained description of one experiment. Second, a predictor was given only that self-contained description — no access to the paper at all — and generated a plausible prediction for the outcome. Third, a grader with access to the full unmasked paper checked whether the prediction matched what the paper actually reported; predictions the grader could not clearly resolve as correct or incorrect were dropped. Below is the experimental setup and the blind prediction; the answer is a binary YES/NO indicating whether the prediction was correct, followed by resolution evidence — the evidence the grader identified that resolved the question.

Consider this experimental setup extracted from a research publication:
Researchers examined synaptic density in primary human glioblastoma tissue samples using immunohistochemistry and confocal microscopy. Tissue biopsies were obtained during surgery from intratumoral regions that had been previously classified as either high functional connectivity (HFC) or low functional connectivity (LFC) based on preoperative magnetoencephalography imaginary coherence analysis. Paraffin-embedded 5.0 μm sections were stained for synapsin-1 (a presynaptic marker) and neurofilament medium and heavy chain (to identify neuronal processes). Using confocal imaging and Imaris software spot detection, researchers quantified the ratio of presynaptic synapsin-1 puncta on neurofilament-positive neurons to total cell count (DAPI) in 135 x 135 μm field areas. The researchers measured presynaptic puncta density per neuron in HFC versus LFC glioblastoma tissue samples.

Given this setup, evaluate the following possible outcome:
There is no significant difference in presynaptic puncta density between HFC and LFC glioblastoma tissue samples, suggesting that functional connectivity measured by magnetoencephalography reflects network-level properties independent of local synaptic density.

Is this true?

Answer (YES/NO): NO